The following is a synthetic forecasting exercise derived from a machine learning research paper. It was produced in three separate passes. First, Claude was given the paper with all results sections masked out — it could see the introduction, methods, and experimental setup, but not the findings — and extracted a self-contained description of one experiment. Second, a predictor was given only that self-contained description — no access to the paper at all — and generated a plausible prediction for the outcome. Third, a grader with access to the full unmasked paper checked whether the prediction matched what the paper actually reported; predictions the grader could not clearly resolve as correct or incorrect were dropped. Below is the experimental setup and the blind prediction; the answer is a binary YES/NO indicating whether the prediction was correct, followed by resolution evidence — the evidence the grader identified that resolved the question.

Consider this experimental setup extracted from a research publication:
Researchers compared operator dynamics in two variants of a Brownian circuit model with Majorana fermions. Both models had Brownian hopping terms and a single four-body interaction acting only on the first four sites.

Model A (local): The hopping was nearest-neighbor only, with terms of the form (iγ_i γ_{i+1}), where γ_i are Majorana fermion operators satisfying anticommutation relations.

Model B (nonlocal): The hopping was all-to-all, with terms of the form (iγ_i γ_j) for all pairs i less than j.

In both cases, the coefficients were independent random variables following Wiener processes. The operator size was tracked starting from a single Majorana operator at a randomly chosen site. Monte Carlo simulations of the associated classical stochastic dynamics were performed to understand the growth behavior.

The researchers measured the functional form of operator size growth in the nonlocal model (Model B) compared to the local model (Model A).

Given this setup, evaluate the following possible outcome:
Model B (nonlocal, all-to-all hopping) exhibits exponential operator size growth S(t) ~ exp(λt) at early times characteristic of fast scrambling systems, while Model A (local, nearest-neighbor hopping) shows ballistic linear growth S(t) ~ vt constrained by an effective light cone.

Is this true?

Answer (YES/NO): NO